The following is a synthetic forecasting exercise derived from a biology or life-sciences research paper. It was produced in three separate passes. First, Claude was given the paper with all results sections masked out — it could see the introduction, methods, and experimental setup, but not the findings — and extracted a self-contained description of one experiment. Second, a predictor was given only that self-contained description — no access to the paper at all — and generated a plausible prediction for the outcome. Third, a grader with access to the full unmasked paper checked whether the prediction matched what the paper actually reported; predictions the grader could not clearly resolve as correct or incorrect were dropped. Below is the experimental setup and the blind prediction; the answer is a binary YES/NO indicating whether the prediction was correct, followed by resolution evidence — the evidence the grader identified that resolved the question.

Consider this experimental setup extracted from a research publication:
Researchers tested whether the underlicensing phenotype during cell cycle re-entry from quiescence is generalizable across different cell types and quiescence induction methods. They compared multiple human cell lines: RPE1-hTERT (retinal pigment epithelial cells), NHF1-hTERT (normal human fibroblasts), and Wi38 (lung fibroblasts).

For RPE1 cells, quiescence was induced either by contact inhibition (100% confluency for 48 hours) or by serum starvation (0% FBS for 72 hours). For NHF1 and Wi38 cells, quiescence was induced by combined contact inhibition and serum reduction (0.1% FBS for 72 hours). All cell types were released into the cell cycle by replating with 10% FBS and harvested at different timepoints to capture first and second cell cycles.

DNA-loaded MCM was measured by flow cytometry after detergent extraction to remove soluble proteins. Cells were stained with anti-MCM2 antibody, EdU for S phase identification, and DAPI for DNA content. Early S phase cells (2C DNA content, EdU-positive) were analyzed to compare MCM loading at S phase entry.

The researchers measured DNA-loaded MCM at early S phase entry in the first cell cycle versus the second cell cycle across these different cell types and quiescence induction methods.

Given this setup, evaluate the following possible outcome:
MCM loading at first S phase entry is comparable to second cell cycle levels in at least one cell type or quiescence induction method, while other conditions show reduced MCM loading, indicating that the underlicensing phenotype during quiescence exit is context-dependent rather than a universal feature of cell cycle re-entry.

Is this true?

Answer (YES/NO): NO